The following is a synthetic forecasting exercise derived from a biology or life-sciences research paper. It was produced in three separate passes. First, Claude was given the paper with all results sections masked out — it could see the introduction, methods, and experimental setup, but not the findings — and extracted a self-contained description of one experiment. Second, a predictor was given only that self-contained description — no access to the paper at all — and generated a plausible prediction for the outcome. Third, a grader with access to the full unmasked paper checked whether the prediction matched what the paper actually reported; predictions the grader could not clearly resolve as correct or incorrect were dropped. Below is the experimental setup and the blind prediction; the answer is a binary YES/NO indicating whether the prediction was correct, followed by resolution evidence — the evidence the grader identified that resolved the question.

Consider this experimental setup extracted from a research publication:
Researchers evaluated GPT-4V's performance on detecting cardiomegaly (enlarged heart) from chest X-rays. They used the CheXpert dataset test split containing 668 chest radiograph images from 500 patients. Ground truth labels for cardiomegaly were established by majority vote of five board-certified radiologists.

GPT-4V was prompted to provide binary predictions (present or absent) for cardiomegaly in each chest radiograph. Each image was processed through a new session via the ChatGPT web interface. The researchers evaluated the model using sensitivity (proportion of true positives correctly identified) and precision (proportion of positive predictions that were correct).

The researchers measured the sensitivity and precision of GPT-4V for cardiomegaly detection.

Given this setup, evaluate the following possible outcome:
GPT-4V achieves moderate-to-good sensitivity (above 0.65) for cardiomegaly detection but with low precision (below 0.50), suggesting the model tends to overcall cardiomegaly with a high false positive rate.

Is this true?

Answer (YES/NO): YES